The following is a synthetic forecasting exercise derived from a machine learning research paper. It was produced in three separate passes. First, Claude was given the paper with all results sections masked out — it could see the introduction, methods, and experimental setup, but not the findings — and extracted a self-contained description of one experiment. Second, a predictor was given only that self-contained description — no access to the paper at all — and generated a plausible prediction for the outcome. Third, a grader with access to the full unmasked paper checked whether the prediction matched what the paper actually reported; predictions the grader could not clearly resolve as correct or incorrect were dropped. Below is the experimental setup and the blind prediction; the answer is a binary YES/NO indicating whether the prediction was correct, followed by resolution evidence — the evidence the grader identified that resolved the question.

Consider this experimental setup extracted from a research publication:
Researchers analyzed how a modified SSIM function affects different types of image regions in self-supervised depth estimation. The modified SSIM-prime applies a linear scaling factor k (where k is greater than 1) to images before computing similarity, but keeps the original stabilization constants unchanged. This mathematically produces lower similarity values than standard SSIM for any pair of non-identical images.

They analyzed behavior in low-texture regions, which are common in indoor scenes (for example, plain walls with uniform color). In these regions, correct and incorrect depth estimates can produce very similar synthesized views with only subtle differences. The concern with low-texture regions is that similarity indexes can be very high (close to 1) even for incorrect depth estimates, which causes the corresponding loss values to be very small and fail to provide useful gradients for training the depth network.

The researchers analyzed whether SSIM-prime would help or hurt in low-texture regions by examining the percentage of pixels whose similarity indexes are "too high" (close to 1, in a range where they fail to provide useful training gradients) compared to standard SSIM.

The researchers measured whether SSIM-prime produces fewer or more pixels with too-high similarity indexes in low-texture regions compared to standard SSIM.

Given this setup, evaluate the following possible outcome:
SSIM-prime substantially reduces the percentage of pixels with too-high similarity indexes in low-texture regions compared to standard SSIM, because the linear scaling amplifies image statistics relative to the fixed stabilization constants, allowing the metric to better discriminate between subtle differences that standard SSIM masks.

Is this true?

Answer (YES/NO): YES